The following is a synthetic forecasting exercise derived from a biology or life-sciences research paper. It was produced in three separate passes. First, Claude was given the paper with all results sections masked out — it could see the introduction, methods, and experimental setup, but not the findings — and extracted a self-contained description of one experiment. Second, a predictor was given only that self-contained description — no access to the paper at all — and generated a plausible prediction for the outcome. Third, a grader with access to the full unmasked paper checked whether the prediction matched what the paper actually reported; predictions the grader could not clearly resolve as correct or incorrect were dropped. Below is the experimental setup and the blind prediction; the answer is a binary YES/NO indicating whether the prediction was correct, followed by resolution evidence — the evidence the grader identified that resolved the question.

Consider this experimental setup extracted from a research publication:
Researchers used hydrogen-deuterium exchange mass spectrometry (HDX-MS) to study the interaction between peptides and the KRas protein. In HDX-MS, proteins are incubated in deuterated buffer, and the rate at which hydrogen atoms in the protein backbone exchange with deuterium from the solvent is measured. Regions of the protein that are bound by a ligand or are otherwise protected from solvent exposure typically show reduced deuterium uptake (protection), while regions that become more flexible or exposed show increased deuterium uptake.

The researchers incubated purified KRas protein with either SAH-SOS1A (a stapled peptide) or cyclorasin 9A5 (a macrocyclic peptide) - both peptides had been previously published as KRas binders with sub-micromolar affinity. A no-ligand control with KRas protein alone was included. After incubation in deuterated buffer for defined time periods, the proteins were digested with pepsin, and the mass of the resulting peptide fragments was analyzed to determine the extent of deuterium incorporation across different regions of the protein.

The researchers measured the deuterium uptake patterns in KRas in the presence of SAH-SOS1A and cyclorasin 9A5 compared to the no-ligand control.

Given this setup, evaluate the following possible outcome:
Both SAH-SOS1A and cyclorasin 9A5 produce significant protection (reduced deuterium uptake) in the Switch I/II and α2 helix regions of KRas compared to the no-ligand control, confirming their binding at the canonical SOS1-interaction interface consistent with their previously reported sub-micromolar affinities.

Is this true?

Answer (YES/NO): NO